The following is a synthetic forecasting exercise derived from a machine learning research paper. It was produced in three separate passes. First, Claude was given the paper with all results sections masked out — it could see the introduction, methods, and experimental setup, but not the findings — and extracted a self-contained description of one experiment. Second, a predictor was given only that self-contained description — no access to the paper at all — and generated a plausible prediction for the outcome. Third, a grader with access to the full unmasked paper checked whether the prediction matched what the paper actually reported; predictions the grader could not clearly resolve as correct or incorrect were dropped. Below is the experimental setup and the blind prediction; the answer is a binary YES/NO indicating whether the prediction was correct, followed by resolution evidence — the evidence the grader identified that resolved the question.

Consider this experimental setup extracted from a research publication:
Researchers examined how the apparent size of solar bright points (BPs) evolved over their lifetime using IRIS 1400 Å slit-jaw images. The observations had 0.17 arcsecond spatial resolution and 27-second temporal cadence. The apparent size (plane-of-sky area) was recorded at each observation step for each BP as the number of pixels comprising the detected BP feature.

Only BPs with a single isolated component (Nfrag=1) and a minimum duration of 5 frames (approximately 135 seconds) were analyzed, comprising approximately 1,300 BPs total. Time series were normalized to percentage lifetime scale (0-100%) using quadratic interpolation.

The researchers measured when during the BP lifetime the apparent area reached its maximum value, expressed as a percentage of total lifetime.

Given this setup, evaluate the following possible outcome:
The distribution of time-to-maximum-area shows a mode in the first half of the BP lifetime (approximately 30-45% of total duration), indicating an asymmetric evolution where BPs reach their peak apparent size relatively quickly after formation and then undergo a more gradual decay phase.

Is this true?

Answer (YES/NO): NO